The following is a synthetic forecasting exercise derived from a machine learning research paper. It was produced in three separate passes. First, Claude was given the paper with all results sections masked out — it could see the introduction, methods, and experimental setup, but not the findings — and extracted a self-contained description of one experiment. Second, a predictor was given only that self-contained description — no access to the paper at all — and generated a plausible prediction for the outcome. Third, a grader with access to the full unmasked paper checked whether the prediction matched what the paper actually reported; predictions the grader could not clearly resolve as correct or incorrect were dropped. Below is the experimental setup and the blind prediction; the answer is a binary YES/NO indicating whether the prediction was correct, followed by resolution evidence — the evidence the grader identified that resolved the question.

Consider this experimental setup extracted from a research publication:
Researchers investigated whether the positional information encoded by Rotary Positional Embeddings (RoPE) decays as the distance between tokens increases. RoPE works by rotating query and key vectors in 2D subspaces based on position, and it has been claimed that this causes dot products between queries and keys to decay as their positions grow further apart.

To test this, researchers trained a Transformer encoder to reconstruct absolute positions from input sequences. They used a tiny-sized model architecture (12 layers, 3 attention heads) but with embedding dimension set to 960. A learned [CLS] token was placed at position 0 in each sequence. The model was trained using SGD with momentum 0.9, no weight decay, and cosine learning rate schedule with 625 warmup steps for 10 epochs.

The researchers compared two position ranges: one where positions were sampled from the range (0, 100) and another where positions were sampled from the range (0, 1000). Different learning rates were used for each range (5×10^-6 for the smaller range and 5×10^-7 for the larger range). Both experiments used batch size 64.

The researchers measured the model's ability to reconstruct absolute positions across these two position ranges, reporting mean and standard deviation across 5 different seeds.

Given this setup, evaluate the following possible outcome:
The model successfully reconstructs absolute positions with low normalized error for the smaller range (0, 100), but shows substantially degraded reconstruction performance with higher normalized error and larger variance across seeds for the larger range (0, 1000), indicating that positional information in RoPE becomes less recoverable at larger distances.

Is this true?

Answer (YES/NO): NO